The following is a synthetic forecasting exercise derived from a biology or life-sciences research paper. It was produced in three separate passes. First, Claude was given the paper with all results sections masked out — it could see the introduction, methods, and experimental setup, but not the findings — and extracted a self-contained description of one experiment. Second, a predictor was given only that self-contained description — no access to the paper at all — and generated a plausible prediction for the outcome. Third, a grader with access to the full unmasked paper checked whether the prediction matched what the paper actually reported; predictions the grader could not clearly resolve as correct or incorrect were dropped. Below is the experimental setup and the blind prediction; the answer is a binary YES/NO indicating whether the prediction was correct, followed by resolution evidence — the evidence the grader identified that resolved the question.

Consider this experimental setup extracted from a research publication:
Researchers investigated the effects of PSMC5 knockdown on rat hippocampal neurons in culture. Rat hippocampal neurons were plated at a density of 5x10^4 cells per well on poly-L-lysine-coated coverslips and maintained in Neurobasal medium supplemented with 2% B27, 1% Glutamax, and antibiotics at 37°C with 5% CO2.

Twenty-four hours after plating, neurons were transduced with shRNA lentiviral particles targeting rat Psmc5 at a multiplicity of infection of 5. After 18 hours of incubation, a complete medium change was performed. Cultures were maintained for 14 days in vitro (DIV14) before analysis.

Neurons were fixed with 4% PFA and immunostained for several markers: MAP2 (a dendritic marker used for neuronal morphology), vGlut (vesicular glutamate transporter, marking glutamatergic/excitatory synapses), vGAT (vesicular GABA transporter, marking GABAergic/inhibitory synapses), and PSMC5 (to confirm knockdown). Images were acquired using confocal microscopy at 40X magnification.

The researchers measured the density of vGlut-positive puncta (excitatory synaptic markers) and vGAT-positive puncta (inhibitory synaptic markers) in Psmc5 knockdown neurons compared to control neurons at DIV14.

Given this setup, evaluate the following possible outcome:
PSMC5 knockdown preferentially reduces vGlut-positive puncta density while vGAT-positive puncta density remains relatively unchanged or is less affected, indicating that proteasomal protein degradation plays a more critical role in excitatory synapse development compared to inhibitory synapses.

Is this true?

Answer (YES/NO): YES